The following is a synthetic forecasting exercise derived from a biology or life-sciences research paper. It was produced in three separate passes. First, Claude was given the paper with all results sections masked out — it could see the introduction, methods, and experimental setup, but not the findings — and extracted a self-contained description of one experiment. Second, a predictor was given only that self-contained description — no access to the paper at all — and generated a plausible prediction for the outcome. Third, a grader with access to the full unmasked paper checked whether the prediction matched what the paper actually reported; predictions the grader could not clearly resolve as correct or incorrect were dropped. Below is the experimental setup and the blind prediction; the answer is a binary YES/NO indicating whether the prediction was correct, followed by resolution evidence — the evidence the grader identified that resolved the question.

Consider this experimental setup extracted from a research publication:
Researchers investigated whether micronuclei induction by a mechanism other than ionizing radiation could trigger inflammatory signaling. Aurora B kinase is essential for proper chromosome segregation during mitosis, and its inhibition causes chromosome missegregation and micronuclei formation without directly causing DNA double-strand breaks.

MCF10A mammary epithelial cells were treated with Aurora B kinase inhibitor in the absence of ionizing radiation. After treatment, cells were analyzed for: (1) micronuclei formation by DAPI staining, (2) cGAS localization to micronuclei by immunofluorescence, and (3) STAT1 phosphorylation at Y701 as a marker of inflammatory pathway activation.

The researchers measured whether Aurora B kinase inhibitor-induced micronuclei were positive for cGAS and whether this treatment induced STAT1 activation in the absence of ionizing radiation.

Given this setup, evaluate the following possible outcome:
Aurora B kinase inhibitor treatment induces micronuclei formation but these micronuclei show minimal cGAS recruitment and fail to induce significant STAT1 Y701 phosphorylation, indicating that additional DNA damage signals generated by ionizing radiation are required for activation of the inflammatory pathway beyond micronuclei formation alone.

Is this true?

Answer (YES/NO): NO